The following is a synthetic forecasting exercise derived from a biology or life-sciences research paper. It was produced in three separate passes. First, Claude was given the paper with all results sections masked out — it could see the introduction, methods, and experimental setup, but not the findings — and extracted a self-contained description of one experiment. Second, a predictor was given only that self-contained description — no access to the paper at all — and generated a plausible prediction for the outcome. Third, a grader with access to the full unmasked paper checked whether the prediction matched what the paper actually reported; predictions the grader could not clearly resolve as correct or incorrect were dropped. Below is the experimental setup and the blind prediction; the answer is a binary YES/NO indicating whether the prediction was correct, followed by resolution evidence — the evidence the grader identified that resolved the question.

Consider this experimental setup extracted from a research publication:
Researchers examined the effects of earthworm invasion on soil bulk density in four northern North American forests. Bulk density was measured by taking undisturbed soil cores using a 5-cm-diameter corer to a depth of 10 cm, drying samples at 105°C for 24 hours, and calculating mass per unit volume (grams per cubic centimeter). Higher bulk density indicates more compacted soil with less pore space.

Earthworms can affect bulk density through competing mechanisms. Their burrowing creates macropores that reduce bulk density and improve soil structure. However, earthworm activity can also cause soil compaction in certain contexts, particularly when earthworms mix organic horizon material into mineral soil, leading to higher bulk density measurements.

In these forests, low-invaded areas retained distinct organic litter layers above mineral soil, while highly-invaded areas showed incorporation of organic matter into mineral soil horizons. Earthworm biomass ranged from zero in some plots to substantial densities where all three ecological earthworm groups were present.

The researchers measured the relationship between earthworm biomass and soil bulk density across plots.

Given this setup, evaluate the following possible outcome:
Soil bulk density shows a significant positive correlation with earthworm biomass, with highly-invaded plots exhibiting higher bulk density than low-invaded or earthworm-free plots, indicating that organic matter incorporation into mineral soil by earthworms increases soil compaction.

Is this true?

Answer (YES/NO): NO